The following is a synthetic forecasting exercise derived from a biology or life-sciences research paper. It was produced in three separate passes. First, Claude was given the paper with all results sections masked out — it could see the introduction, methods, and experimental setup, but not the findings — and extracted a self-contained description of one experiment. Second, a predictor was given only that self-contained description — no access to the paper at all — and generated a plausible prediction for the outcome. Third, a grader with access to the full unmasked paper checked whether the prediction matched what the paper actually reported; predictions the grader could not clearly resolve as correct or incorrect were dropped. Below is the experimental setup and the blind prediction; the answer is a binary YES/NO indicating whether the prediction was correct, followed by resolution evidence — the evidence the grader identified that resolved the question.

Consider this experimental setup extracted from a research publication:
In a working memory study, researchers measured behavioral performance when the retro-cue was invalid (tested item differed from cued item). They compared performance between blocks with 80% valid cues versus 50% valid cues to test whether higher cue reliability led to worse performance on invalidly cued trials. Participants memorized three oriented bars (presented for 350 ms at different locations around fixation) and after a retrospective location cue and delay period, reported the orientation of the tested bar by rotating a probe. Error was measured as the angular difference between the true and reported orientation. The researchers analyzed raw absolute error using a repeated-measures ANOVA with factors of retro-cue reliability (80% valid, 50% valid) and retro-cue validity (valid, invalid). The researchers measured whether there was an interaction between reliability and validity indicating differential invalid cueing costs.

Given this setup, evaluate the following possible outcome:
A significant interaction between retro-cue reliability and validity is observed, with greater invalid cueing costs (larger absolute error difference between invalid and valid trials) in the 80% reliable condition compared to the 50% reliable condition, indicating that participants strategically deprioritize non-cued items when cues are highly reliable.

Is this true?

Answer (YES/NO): YES